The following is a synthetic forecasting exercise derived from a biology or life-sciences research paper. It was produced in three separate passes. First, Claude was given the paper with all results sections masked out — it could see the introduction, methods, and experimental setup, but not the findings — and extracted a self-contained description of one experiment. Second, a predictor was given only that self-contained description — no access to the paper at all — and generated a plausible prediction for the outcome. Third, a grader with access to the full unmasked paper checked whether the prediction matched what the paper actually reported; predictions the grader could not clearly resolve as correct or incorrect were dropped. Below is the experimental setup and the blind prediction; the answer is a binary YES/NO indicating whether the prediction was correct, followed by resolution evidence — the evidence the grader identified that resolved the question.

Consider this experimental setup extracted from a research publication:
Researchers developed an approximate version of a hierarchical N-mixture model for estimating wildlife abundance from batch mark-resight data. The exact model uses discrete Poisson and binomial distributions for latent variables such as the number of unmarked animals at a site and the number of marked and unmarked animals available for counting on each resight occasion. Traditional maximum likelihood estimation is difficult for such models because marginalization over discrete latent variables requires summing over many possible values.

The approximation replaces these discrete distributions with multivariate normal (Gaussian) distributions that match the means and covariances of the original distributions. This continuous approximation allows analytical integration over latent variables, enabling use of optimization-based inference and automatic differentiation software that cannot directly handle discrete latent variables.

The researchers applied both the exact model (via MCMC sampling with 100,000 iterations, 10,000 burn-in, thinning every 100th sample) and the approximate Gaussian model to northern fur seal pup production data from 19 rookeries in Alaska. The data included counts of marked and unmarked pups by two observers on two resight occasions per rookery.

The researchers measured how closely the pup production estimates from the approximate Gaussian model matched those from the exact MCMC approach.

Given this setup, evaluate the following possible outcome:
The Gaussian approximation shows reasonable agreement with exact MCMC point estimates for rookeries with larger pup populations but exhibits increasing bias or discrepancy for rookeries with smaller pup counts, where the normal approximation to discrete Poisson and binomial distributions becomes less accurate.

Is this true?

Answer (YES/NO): NO